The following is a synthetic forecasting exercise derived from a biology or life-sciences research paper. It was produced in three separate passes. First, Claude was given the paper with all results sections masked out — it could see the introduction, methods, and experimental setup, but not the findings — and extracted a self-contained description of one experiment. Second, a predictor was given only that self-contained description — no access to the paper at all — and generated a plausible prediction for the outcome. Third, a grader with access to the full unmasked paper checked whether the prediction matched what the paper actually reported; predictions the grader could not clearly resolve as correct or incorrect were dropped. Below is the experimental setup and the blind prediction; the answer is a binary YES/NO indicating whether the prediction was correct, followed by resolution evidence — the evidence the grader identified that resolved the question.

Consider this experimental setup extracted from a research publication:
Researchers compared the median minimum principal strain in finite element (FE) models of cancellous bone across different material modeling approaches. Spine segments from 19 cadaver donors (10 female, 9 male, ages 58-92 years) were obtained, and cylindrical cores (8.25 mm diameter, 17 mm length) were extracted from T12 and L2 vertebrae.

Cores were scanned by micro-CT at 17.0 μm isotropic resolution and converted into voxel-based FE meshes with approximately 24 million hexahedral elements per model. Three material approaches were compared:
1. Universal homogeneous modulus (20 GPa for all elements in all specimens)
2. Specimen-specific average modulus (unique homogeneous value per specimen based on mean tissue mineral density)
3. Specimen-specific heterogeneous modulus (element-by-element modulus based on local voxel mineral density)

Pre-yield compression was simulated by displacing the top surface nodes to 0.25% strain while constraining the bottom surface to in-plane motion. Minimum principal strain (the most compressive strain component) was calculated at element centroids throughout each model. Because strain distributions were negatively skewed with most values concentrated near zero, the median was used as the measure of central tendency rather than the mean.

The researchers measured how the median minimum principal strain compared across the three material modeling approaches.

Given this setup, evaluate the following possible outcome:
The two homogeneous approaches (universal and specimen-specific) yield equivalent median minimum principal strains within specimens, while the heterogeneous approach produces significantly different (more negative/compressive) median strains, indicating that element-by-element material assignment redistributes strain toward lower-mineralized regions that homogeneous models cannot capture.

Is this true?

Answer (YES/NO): NO